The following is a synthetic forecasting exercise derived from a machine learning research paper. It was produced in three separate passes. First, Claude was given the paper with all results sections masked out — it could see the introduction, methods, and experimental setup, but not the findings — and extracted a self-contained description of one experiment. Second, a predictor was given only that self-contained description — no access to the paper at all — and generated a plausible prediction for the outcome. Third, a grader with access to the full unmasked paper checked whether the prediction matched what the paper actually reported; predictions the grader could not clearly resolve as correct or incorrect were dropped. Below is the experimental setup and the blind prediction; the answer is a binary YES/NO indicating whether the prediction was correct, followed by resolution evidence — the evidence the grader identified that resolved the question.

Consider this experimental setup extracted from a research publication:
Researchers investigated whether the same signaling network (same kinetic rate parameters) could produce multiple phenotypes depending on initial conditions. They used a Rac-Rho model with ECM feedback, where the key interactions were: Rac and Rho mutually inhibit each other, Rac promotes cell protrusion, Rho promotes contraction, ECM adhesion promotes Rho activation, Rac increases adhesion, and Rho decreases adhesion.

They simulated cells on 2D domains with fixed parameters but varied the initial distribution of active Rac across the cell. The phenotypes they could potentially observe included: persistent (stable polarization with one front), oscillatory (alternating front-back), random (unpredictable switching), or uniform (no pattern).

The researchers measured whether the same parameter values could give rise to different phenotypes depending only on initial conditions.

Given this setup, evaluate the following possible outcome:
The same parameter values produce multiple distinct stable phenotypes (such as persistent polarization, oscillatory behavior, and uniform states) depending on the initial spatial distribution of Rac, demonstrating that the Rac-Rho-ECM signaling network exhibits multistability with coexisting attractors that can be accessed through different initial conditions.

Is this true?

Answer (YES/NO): YES